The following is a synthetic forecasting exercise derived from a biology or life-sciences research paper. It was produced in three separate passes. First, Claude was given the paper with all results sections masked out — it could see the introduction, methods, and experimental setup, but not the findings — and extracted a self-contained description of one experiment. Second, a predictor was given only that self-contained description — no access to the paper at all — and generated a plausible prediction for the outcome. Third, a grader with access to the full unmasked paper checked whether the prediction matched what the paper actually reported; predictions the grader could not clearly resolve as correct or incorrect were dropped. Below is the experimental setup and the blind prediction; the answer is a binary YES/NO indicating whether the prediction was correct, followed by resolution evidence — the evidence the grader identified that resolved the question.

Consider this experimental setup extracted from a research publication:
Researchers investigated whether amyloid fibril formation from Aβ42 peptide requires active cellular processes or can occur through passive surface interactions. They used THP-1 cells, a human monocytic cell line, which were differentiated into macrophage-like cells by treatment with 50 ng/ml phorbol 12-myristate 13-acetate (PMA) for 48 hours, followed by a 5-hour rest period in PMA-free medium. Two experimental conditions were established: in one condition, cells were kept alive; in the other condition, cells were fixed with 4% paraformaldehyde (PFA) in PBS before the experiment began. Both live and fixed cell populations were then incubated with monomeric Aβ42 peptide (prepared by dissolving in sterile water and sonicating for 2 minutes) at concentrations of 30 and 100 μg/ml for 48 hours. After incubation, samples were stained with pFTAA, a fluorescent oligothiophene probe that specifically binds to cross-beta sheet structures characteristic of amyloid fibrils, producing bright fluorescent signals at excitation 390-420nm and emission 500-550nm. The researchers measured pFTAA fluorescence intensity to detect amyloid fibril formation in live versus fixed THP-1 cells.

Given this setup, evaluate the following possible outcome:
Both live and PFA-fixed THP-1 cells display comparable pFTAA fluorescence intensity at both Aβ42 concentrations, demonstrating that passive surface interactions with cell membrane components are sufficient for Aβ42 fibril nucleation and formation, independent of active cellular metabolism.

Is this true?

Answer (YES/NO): NO